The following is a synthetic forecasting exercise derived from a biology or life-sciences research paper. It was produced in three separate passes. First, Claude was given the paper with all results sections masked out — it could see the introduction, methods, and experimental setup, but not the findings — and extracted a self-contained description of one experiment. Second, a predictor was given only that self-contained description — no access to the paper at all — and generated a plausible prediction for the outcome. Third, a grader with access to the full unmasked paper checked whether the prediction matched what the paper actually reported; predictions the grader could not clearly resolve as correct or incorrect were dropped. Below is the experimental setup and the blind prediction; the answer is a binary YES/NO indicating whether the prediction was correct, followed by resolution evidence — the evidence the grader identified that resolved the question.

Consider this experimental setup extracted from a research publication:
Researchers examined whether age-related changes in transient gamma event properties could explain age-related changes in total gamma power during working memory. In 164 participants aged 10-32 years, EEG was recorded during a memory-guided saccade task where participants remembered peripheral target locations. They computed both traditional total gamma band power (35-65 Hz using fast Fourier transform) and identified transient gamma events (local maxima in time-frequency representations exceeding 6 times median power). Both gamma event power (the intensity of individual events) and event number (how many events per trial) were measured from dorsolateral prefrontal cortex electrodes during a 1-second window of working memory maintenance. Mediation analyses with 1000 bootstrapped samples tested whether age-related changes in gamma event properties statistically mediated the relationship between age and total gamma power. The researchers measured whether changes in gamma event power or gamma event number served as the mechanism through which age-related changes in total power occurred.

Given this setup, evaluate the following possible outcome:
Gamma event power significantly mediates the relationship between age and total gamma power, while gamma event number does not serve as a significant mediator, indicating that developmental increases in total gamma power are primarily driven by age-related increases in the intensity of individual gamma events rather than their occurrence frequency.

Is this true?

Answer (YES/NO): NO